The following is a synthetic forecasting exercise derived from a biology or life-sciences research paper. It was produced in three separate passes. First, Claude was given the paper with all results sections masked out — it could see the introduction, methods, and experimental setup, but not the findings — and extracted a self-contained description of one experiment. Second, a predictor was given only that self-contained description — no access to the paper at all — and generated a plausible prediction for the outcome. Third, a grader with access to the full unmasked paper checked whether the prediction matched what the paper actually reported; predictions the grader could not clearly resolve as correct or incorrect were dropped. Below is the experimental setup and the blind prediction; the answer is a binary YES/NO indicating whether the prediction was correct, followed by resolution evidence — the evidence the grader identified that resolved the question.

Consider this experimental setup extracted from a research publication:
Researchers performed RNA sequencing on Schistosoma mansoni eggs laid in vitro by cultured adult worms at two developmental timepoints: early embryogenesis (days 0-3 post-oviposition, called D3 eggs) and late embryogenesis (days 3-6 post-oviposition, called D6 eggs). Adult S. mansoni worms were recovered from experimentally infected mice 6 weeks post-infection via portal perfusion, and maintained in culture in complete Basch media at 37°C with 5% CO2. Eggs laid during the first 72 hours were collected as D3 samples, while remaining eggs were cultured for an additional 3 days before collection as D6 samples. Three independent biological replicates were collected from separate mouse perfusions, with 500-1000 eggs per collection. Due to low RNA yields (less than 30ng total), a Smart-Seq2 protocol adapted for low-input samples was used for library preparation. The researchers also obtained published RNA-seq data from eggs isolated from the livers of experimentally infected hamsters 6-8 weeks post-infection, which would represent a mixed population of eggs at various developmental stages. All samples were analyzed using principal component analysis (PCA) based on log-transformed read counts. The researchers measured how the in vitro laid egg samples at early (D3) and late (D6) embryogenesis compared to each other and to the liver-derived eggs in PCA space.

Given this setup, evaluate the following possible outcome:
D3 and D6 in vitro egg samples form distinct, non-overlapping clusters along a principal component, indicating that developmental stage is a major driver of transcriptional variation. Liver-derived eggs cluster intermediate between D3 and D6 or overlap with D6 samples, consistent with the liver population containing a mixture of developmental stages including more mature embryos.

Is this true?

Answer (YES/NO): NO